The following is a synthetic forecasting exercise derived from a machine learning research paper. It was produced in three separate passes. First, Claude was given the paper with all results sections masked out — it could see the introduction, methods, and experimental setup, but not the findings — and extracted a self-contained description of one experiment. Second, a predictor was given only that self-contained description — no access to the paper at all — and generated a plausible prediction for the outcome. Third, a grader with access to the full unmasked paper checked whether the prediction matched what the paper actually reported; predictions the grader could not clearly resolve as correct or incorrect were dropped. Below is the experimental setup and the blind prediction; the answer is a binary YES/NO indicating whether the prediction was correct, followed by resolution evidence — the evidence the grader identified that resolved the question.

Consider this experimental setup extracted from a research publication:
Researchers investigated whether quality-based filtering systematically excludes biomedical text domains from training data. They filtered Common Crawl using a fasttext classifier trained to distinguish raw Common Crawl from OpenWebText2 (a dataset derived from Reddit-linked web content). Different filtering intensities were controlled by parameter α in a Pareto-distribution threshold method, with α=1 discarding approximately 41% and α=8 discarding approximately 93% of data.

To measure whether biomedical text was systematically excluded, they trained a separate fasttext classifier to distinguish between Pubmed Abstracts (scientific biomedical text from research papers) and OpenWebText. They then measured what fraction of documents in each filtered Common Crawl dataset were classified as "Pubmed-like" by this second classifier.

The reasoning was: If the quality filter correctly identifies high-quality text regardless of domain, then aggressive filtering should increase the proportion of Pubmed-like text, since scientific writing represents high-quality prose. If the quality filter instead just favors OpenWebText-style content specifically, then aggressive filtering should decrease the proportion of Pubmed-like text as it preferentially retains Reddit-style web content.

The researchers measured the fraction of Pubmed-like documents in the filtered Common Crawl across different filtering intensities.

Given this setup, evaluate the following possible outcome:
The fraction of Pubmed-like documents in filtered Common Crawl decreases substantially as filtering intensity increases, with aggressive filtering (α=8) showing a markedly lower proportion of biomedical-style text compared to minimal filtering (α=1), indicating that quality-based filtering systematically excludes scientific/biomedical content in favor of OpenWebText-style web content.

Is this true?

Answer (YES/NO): YES